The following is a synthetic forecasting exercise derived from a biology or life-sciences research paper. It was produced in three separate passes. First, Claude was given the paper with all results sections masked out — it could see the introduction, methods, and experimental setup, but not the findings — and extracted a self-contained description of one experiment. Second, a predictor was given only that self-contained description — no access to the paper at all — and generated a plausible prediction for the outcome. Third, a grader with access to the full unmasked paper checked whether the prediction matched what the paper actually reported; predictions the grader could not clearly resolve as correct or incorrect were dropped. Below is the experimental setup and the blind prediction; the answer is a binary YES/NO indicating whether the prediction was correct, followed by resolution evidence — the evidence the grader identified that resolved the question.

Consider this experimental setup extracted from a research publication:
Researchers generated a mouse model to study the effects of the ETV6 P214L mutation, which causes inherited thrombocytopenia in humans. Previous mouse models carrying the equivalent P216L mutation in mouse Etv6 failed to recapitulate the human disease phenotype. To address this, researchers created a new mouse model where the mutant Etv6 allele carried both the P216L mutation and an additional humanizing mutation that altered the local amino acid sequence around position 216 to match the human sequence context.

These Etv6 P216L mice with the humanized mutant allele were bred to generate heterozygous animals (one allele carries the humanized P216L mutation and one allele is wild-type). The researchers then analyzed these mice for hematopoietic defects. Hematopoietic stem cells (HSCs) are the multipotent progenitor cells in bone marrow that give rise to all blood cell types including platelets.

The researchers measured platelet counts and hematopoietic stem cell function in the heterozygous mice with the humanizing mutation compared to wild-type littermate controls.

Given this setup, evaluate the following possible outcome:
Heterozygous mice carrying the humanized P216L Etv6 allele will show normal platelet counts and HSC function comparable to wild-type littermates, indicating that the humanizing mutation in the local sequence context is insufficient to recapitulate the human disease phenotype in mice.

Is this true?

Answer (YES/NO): NO